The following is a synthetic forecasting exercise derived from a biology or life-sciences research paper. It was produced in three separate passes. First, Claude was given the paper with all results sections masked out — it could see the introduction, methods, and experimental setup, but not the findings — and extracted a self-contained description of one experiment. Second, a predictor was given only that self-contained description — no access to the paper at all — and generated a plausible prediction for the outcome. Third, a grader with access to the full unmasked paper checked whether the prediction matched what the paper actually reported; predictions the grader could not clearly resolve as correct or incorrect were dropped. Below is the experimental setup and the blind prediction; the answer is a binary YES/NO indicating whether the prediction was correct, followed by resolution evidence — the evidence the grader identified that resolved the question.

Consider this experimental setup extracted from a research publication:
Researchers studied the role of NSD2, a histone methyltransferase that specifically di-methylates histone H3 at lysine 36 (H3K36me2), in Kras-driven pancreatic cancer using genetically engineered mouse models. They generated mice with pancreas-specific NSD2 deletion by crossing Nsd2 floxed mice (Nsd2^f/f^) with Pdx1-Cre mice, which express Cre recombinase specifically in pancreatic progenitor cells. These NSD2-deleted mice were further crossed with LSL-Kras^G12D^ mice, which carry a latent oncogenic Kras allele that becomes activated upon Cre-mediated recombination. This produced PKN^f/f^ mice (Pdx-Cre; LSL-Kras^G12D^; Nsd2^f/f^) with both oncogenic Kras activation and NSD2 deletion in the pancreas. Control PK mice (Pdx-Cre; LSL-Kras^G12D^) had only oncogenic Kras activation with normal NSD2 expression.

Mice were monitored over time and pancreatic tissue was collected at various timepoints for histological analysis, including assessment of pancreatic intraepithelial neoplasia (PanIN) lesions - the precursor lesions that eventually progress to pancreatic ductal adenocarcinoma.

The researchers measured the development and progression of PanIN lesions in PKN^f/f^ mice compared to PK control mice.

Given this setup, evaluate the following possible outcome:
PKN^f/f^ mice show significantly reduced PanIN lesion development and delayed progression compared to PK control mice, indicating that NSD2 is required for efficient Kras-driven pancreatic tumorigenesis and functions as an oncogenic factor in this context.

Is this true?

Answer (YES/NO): NO